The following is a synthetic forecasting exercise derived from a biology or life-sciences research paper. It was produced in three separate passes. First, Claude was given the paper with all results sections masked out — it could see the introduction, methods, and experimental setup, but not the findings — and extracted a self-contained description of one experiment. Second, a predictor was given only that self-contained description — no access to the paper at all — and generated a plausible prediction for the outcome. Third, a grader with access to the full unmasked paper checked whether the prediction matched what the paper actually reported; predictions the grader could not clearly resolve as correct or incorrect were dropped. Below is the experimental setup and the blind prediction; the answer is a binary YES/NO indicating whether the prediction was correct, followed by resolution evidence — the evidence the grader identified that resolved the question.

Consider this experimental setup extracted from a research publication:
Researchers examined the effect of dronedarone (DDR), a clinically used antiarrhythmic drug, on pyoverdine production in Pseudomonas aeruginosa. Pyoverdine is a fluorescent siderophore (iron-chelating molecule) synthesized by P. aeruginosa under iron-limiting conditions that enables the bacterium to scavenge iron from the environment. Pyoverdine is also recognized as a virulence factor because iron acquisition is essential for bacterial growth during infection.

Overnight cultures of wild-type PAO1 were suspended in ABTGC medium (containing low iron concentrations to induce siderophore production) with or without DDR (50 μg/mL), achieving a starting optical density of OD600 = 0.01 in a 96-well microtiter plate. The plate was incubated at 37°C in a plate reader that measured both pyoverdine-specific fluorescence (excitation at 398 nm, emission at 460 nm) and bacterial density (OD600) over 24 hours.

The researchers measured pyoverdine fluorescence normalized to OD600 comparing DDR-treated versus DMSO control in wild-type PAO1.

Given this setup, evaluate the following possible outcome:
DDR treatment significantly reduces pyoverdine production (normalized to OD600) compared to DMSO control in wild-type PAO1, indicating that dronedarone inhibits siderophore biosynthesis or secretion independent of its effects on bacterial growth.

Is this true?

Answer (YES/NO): YES